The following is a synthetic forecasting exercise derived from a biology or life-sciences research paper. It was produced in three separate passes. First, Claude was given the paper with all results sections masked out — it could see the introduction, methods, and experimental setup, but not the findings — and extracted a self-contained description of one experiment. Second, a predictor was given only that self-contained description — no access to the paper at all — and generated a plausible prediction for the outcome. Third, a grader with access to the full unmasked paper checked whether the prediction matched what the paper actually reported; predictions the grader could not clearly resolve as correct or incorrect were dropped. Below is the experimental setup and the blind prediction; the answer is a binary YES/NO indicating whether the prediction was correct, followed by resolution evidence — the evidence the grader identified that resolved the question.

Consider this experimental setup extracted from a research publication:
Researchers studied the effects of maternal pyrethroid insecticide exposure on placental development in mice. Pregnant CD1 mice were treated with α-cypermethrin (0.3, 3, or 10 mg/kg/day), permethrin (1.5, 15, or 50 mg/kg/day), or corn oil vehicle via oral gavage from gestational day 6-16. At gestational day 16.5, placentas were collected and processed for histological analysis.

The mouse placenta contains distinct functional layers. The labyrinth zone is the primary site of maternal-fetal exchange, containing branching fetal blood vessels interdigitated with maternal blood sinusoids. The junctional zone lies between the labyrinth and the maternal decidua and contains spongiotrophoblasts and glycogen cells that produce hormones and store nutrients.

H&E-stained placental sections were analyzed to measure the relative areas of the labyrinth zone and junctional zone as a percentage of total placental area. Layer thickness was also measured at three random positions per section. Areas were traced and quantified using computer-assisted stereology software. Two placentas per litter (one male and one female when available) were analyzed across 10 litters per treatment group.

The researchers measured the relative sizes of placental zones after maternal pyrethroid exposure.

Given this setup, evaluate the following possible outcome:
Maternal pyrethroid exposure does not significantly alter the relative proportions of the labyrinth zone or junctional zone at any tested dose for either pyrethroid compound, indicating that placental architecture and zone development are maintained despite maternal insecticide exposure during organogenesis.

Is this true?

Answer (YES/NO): NO